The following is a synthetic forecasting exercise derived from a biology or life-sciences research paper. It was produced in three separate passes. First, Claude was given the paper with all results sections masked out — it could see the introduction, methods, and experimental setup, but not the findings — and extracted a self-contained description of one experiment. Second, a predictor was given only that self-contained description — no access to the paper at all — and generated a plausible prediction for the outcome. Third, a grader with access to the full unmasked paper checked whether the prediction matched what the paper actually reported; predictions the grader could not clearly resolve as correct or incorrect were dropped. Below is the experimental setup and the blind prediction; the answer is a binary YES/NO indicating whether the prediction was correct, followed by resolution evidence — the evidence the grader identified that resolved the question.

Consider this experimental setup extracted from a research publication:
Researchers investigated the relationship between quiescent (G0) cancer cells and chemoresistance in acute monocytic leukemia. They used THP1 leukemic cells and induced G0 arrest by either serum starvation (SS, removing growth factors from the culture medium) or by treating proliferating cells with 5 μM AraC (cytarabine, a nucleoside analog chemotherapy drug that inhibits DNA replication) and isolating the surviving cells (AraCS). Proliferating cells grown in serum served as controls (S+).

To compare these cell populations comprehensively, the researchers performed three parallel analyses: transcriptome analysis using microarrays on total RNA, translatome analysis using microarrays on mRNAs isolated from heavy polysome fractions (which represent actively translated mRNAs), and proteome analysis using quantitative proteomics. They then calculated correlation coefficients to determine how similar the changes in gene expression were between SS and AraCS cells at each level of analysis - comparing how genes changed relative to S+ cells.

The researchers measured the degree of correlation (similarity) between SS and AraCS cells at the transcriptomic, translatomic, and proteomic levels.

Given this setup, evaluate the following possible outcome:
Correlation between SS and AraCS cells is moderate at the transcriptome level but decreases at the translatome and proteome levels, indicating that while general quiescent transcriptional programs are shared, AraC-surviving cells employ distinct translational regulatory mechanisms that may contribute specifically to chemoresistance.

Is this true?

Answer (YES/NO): NO